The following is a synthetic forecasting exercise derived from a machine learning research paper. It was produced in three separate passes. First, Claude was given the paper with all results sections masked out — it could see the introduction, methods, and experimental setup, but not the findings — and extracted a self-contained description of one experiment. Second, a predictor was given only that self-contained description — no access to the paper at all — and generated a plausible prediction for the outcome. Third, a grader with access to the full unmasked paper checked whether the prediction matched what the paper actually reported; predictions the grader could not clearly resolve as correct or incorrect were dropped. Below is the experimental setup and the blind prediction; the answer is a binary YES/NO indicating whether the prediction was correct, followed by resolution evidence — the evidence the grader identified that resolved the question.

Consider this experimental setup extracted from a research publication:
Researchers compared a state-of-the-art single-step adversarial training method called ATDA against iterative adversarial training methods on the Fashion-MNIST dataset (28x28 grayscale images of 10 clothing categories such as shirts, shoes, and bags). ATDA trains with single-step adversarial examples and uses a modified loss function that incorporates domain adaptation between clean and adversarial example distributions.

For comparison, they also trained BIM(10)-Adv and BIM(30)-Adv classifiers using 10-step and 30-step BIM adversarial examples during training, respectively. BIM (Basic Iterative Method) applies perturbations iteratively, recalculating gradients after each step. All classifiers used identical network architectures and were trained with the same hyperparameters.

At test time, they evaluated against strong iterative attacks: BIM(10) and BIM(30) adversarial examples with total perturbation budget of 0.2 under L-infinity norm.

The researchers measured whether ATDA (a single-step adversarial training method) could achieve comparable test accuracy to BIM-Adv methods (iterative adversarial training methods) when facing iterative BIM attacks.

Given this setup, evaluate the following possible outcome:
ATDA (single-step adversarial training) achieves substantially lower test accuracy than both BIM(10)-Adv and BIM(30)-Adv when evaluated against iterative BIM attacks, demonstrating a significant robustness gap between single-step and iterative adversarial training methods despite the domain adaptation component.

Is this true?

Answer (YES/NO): YES